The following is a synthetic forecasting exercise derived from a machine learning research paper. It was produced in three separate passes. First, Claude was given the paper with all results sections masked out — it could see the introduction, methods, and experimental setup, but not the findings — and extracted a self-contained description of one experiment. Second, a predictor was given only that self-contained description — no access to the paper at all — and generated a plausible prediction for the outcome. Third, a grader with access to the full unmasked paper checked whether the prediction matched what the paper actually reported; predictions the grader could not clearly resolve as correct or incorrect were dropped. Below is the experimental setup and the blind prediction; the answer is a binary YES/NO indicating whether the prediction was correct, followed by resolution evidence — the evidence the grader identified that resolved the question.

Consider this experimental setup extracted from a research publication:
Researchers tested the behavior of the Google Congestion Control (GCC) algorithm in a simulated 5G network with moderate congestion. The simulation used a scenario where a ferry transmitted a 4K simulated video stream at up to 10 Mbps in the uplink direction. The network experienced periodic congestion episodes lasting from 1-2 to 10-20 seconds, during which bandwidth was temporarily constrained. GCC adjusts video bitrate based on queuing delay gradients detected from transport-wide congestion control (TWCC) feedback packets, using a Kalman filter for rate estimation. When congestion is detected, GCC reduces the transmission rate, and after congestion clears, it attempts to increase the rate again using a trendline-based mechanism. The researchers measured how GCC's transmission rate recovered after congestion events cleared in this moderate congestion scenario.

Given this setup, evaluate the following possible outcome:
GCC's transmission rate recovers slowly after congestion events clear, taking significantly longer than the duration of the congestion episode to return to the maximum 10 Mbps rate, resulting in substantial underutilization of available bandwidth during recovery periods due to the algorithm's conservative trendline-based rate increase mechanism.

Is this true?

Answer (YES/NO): YES